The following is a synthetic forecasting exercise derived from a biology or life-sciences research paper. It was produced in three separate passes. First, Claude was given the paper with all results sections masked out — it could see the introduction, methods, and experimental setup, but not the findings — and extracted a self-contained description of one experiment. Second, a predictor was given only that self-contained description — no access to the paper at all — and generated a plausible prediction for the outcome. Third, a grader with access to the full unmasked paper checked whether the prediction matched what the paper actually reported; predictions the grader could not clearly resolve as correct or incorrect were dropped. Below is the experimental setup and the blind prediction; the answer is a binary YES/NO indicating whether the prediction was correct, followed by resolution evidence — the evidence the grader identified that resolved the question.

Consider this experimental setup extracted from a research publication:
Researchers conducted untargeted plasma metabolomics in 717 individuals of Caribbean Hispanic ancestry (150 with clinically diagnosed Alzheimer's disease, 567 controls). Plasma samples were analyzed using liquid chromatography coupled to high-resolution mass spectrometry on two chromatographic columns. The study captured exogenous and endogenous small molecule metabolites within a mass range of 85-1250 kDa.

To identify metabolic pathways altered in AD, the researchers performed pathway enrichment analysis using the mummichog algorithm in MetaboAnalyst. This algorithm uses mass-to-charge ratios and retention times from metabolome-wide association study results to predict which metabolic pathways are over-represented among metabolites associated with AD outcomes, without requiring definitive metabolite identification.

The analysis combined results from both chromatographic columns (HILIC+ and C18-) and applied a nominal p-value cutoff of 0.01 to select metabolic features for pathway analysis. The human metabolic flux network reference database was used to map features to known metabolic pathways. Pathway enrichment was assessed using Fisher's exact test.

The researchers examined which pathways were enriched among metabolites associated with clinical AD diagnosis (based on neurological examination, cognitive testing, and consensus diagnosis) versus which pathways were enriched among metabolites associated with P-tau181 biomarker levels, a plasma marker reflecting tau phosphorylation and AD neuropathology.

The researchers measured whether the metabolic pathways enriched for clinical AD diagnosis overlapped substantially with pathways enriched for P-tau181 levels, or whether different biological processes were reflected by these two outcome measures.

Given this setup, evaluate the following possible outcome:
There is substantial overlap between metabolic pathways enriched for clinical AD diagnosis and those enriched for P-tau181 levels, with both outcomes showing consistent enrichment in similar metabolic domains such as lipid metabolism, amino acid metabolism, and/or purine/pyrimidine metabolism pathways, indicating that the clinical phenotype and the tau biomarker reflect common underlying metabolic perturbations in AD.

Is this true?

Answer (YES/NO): NO